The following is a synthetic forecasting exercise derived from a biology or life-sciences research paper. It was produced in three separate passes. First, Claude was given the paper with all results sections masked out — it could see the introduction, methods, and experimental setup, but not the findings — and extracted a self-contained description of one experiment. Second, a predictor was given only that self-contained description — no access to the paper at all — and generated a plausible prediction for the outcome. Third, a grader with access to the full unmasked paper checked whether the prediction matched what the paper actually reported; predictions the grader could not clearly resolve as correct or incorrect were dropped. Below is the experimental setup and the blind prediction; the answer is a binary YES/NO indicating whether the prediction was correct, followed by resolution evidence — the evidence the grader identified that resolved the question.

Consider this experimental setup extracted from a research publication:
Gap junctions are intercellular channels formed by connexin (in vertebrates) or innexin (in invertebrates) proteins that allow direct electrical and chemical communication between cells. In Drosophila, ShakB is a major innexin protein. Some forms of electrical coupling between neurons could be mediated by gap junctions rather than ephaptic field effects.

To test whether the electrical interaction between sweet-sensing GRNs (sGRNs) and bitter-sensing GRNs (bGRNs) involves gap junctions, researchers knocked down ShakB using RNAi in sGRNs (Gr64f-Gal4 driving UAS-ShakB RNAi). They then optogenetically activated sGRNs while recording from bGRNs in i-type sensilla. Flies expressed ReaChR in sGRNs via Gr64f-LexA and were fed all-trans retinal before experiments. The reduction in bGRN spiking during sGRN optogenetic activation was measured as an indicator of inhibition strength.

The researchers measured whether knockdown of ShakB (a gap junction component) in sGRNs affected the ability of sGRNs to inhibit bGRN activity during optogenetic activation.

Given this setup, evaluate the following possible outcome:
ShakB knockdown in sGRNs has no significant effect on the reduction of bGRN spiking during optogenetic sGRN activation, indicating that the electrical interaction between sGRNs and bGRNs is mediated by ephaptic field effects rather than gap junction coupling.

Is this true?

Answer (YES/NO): YES